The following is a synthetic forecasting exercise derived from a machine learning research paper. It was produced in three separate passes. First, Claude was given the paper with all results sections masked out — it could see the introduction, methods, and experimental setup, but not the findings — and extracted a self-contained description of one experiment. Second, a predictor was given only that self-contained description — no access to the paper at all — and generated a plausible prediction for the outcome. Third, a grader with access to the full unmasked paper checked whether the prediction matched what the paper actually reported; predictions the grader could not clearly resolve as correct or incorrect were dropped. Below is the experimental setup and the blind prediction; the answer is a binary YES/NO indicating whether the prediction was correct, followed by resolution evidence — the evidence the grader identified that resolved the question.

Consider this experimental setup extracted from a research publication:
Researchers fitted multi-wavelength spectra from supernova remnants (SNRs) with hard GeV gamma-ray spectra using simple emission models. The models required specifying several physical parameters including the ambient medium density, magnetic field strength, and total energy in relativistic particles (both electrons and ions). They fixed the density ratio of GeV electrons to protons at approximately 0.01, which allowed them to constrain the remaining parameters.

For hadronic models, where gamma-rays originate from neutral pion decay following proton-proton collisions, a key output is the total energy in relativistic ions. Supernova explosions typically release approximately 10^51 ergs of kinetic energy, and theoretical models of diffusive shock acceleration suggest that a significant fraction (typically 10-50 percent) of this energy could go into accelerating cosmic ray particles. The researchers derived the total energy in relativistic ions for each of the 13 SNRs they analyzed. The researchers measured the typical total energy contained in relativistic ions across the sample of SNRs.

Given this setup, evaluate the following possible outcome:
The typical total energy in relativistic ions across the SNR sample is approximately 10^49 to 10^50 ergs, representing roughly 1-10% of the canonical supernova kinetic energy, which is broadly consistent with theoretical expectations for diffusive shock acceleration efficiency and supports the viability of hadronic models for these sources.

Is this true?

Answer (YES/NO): YES